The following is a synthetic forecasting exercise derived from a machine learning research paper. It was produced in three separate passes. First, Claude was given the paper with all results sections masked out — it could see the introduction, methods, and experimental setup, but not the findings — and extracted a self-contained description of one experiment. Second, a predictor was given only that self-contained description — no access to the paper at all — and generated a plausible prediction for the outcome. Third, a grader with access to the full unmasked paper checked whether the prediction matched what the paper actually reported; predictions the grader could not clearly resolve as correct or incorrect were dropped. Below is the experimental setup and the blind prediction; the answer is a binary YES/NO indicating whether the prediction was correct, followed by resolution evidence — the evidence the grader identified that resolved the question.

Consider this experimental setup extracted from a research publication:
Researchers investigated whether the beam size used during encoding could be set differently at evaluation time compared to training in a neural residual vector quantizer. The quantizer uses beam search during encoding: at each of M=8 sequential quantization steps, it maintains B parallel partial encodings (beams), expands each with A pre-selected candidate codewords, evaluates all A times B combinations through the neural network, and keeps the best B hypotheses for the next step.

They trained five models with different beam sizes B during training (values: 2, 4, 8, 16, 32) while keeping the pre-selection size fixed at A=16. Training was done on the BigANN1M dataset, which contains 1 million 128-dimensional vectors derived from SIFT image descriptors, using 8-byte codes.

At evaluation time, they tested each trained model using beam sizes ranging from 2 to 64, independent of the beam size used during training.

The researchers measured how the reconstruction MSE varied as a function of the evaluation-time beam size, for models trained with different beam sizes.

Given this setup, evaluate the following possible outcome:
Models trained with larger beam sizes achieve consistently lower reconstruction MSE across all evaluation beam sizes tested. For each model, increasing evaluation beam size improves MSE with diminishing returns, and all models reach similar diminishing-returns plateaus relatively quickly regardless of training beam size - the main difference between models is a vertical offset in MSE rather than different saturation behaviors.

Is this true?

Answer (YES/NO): NO